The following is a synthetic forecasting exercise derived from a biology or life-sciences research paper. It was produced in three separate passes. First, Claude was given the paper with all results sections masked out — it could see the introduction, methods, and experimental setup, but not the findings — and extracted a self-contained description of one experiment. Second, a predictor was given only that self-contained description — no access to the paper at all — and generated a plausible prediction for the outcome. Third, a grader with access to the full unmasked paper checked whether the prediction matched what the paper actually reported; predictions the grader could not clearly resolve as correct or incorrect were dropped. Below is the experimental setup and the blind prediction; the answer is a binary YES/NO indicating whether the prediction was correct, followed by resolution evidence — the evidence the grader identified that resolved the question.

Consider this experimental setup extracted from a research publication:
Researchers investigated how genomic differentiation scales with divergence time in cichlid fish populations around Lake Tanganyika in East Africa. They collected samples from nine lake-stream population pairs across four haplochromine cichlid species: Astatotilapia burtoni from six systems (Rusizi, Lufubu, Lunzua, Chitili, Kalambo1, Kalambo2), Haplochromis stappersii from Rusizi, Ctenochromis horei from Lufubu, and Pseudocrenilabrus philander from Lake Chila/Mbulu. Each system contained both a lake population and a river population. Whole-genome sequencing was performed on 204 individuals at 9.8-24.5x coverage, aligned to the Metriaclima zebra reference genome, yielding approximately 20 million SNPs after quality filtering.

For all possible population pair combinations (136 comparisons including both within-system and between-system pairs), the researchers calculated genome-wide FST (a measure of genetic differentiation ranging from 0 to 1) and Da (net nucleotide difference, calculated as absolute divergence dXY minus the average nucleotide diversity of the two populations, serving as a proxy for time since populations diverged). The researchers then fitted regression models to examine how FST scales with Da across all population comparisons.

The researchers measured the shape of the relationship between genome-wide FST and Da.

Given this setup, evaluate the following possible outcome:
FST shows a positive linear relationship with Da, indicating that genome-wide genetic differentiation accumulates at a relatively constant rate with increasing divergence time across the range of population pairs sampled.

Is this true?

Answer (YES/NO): NO